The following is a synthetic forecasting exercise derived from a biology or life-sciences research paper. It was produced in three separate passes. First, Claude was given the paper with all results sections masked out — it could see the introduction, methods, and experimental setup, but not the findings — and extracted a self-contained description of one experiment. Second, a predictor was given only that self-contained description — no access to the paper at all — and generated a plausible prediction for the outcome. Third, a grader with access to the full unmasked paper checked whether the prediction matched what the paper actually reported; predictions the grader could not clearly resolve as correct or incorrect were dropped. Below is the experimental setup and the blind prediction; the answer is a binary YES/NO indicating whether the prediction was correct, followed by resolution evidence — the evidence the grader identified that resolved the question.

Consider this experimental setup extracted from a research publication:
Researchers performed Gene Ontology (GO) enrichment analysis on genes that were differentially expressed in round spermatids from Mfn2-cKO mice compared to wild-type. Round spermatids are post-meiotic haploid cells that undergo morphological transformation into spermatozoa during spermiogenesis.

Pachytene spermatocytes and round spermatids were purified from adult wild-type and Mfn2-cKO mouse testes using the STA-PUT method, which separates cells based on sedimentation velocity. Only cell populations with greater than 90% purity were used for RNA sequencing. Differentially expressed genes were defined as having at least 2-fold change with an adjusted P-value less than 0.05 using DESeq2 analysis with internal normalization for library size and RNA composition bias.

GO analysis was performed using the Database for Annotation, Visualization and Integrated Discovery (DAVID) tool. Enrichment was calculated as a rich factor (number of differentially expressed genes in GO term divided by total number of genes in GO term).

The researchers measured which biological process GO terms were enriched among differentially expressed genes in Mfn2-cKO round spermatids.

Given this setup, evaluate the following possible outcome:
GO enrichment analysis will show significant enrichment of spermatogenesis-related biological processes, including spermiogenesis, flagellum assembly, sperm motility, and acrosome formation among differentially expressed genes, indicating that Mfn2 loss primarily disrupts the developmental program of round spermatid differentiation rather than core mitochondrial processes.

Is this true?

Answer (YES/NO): NO